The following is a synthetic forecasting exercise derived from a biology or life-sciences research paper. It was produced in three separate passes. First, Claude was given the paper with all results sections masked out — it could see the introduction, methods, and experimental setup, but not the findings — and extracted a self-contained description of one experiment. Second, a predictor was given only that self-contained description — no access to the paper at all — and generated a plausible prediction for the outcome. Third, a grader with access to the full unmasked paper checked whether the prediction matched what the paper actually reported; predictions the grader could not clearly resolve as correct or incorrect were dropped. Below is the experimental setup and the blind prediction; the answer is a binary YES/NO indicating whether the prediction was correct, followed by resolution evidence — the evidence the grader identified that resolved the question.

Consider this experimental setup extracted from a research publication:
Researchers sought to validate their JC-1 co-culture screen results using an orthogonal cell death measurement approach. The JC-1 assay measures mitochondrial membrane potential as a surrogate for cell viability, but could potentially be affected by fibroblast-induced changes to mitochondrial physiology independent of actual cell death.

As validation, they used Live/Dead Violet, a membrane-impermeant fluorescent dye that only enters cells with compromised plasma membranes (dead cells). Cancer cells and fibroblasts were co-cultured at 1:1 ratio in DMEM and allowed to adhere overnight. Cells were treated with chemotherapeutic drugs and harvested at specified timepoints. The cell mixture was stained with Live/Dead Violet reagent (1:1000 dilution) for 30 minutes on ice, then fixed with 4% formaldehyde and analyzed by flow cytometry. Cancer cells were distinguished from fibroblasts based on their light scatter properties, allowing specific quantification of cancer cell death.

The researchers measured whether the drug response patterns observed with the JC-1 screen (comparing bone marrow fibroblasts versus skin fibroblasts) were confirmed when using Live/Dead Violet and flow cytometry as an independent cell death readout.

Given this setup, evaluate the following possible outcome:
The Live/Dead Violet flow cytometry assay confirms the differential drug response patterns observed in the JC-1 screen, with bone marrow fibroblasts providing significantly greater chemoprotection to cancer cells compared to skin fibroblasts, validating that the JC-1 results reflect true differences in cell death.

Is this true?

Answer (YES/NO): NO